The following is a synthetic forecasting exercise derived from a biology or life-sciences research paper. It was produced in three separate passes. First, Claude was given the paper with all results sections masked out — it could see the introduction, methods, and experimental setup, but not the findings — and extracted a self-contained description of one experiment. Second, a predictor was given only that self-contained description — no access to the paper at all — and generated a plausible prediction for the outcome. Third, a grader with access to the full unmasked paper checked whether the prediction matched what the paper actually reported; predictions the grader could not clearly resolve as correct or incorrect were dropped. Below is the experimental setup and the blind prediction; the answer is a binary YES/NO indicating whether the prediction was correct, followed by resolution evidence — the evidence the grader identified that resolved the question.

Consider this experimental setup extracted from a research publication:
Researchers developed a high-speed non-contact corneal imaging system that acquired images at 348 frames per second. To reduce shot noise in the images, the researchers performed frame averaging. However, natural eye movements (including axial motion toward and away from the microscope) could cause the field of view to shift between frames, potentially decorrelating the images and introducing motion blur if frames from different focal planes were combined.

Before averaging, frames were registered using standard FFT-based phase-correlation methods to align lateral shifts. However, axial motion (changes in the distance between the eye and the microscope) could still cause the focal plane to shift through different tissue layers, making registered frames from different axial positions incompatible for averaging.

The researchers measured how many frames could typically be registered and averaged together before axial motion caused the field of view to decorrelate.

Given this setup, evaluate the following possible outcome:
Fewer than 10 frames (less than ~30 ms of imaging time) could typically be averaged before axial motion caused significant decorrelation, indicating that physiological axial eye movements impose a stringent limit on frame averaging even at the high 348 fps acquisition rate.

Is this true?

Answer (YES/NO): NO